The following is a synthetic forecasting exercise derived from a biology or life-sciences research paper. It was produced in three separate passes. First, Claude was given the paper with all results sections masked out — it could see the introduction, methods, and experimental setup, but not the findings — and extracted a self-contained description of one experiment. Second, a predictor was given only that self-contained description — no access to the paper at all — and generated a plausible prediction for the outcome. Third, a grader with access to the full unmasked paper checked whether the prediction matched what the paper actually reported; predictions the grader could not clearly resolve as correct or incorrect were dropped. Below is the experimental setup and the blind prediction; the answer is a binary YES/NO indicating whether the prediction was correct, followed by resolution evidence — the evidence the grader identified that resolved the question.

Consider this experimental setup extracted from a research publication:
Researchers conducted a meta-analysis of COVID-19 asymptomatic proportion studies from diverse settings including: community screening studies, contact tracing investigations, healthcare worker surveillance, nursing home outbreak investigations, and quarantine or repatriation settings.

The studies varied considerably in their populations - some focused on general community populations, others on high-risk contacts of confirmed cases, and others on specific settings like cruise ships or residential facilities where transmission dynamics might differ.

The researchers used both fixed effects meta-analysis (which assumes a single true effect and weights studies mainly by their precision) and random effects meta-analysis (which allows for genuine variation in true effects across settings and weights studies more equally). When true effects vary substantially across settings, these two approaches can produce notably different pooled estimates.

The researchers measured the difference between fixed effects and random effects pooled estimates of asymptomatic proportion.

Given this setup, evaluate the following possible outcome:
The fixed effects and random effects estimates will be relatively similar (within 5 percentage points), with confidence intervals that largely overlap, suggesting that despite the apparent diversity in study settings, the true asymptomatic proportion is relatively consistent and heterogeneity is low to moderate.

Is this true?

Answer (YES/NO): NO